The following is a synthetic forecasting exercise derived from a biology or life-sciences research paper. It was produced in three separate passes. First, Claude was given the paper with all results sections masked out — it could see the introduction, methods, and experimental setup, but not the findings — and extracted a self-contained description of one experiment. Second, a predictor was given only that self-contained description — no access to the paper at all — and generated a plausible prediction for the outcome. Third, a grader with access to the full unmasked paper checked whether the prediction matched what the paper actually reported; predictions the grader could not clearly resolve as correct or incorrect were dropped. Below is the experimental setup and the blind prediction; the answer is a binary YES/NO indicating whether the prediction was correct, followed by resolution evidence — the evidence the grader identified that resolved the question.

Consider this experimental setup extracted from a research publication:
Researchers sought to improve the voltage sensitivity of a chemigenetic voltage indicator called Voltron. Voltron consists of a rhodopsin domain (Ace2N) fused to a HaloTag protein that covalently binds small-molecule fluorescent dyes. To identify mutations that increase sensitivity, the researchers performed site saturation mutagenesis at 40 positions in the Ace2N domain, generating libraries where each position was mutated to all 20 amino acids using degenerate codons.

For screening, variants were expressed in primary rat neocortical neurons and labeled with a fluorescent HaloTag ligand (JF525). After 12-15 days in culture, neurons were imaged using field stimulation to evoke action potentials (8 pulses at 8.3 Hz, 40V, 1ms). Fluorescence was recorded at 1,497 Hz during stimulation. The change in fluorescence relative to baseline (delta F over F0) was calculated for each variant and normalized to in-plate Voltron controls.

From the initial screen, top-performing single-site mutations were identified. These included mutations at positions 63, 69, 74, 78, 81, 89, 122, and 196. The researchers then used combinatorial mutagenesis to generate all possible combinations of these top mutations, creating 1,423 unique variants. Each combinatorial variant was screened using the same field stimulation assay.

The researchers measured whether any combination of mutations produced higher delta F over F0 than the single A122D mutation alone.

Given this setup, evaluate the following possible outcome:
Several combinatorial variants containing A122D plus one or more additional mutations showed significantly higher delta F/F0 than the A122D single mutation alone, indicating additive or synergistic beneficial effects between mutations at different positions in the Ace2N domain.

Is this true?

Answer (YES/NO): NO